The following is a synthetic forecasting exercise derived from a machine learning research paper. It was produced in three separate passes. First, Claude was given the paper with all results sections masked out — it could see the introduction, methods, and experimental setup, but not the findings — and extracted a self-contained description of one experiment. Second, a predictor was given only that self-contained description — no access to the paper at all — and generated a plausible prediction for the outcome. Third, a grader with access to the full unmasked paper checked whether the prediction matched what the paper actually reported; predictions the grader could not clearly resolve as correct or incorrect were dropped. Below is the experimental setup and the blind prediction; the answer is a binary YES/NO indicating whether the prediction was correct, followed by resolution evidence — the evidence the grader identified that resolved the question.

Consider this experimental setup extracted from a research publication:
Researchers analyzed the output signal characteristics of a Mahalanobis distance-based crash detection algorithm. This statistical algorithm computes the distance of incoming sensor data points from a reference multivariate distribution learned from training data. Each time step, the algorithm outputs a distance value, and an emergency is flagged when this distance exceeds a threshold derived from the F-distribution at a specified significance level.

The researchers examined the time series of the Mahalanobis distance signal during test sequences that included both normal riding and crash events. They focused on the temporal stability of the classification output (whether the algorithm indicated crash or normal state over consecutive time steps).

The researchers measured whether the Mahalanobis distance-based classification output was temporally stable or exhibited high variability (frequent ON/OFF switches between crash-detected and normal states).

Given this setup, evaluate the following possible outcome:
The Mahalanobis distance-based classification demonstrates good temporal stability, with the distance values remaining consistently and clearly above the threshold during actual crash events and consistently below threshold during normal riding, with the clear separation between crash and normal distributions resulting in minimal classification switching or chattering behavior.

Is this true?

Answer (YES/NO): NO